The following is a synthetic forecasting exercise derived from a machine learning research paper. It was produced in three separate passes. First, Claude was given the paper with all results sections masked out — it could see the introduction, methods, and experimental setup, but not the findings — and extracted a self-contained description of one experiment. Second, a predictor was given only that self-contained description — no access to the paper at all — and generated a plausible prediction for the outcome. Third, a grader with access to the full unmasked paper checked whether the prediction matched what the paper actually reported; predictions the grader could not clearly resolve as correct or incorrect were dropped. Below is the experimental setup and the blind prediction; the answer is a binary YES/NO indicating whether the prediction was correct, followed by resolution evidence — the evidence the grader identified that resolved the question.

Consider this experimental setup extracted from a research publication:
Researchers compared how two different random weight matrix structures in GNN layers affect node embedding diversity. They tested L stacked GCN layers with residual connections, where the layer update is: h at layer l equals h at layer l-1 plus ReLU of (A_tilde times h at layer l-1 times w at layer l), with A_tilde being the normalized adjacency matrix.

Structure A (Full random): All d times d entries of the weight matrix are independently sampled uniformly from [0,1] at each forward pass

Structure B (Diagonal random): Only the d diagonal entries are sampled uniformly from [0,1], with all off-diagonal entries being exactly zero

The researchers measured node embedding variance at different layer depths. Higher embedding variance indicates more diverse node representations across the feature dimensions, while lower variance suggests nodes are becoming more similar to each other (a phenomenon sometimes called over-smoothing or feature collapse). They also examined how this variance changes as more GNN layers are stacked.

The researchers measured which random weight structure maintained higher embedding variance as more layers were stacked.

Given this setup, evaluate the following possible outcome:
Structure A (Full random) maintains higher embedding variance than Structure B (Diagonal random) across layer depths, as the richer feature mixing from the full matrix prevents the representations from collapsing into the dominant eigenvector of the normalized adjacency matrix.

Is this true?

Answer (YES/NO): NO